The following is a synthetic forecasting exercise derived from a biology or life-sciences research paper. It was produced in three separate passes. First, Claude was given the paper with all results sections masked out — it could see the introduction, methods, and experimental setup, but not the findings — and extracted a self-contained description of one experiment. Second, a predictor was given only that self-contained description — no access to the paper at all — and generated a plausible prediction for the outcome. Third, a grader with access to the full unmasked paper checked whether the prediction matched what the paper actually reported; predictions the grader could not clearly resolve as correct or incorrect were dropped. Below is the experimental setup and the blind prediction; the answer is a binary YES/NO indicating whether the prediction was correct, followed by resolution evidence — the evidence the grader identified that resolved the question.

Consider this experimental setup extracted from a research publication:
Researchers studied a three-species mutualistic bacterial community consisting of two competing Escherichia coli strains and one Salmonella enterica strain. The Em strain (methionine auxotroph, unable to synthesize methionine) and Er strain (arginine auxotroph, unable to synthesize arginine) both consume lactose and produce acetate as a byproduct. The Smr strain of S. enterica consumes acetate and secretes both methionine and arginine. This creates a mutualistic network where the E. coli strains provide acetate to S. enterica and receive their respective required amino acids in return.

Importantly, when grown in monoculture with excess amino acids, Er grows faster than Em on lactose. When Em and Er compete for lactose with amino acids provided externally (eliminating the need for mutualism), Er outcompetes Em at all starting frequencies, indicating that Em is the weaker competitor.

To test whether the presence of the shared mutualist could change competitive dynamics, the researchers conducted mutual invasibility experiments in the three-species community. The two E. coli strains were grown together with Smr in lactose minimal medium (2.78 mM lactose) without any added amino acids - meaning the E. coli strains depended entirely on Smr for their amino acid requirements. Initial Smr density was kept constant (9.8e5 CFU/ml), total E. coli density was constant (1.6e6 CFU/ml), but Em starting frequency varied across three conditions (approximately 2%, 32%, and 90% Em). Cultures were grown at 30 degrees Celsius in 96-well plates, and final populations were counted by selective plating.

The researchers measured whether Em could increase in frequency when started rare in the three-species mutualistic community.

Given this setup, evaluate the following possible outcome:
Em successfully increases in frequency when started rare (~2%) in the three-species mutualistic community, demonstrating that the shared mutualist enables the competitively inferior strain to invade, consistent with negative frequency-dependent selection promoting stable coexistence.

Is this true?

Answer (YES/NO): YES